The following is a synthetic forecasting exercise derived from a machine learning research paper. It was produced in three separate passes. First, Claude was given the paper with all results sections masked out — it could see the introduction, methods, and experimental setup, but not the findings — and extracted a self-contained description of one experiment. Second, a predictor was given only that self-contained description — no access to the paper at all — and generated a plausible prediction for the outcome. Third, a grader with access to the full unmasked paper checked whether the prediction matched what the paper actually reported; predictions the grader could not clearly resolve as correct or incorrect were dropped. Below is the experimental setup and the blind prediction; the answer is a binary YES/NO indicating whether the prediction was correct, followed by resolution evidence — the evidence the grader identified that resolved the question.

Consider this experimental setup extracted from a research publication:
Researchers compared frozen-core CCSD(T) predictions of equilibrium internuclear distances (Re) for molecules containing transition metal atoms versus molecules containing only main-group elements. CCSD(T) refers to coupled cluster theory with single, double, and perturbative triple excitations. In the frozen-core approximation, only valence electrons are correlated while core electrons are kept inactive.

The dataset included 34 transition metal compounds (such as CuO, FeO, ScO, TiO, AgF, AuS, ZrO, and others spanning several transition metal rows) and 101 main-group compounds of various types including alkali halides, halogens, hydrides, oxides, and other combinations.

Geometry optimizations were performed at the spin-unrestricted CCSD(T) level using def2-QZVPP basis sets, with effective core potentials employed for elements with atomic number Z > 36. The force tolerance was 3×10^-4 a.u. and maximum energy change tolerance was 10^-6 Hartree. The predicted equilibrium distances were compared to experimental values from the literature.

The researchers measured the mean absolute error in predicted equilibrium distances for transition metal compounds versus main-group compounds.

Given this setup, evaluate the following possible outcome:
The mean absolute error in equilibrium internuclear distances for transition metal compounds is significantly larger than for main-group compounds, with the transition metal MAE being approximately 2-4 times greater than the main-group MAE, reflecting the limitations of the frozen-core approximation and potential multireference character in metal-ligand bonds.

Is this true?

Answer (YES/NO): NO